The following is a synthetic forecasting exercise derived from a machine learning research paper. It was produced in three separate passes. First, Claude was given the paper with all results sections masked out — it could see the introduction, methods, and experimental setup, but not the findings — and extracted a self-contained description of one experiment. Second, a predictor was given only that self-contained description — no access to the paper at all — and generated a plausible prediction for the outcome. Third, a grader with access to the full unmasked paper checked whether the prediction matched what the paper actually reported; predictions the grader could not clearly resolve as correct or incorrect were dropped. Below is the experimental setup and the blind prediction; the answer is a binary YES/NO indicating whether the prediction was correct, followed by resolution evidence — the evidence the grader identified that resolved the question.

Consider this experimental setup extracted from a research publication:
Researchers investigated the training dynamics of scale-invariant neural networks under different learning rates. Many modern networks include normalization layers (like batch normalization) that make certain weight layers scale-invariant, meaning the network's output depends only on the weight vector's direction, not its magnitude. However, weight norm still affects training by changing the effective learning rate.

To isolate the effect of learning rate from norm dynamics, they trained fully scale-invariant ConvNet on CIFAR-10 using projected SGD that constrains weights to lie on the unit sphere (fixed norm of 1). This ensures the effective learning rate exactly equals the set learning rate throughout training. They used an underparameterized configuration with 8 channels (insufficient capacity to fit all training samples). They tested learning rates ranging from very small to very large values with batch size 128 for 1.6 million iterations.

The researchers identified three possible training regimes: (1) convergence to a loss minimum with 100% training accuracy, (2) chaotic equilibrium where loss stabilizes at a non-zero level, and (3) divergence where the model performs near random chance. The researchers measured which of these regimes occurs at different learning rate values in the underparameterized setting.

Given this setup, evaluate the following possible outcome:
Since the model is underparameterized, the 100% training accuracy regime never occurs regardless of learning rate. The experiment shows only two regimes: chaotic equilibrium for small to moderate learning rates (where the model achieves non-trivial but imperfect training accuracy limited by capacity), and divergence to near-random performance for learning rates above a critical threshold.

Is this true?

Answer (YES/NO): YES